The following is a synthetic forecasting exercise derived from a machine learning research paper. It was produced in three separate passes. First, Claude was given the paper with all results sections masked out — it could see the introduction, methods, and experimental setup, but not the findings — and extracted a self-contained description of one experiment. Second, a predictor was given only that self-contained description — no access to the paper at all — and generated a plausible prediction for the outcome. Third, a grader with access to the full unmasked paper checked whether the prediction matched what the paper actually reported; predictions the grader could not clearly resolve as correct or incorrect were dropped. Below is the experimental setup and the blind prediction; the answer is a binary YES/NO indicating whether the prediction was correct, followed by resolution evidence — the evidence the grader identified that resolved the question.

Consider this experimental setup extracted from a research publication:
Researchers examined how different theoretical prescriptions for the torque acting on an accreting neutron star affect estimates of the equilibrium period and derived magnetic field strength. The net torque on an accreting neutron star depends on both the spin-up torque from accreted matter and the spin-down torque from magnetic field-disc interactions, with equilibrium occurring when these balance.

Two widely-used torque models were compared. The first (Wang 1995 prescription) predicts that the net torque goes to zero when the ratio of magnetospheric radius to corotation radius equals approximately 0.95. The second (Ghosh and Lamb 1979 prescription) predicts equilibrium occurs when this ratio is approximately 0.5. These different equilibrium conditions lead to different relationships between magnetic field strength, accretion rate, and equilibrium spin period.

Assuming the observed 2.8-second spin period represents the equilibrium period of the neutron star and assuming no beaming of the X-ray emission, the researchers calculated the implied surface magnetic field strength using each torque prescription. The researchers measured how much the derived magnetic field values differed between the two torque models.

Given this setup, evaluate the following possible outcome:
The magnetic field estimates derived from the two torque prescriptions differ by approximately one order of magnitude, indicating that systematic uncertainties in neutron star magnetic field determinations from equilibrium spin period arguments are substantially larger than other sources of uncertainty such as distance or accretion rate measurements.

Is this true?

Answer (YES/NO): NO